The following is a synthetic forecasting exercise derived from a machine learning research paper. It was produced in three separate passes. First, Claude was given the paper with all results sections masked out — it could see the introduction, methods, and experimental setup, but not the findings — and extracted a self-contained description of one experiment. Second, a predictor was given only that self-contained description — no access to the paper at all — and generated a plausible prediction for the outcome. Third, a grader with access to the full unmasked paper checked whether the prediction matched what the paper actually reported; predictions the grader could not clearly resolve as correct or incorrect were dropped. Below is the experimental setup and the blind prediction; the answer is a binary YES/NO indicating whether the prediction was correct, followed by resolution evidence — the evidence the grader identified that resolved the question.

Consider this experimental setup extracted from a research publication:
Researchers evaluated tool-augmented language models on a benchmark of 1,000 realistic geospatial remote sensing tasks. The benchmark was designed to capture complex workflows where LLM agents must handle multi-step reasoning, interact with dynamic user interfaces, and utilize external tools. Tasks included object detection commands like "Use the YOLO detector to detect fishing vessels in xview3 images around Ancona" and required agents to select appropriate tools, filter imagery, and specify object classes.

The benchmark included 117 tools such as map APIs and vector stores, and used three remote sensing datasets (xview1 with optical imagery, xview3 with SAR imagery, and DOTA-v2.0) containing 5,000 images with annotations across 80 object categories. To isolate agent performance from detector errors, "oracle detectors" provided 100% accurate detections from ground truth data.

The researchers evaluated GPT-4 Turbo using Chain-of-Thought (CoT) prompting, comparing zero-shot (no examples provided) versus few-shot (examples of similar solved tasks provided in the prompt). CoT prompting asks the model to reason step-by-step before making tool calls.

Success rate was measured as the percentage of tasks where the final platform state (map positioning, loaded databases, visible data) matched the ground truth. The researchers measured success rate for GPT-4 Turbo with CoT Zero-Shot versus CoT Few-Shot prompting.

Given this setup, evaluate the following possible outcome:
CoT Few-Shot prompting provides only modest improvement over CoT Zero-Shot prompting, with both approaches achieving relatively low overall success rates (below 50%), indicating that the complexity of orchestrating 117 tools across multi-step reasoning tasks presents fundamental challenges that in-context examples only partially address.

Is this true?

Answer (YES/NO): NO